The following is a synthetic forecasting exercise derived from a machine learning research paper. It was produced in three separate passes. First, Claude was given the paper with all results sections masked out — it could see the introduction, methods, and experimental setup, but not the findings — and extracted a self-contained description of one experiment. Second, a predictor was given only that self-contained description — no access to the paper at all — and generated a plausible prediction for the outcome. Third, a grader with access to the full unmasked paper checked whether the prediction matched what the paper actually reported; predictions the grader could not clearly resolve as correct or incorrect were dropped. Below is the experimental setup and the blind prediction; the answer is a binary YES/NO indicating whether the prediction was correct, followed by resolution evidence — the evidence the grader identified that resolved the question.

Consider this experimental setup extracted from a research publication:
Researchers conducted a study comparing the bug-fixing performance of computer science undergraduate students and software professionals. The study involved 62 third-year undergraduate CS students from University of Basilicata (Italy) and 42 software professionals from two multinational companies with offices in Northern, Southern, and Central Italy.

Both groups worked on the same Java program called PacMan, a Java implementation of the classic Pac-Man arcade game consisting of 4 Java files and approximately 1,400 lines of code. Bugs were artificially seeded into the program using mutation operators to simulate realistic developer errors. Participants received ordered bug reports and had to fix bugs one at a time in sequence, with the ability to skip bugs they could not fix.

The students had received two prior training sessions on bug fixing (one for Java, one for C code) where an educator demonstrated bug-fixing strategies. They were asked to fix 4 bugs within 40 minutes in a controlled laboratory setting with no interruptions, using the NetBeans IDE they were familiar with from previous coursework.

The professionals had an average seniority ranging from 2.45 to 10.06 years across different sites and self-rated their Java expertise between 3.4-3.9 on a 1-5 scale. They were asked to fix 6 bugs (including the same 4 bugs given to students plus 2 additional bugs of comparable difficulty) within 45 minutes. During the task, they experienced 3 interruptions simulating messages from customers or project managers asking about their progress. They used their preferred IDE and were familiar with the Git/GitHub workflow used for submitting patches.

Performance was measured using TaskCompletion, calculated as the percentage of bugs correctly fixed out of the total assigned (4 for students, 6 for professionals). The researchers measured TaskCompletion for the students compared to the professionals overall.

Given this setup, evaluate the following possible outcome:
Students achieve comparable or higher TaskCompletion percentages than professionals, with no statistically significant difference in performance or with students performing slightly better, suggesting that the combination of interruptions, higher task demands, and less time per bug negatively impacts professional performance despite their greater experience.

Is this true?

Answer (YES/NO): NO